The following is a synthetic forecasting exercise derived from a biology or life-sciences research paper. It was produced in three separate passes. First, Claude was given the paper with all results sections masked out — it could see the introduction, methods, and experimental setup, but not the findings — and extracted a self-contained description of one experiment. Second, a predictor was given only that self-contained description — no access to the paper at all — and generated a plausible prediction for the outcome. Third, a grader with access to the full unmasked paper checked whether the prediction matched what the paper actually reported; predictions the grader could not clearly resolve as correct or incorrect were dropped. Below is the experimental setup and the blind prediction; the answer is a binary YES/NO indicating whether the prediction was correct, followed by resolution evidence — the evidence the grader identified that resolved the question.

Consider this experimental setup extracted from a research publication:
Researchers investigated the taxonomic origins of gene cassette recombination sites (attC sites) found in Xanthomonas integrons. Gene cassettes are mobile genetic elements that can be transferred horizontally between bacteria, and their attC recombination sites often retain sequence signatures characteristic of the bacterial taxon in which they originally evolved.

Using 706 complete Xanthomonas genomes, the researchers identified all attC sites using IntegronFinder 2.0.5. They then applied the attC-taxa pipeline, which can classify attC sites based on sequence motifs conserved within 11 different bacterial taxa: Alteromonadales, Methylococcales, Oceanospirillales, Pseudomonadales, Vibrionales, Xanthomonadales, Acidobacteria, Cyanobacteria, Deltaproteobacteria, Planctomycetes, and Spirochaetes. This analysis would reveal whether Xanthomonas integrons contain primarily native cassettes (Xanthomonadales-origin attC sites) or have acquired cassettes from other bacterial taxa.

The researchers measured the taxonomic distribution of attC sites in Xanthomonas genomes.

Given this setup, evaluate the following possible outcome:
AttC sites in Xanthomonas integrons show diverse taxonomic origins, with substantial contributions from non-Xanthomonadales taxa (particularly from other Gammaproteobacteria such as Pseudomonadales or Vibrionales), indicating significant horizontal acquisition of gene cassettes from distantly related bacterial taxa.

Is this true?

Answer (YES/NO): NO